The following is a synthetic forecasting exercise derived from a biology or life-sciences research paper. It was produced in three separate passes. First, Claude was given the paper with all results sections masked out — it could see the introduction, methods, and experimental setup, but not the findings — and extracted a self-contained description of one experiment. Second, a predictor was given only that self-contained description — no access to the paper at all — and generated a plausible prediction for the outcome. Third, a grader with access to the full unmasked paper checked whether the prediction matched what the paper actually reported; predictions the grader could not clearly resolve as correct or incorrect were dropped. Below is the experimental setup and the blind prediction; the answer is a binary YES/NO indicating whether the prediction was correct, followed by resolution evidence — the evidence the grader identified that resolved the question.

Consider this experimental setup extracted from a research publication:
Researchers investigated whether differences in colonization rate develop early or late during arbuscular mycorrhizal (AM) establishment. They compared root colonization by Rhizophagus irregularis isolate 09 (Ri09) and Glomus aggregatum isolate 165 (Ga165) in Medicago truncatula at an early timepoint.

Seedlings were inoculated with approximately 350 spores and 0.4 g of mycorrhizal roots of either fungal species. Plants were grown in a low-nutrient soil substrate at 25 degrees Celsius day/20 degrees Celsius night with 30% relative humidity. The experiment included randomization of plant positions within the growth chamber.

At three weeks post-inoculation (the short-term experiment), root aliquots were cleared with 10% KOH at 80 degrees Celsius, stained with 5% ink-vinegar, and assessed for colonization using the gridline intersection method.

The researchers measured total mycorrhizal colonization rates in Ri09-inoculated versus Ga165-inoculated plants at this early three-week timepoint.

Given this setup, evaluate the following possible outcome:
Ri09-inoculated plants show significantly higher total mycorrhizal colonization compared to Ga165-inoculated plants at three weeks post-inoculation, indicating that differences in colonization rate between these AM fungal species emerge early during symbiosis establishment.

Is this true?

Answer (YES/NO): YES